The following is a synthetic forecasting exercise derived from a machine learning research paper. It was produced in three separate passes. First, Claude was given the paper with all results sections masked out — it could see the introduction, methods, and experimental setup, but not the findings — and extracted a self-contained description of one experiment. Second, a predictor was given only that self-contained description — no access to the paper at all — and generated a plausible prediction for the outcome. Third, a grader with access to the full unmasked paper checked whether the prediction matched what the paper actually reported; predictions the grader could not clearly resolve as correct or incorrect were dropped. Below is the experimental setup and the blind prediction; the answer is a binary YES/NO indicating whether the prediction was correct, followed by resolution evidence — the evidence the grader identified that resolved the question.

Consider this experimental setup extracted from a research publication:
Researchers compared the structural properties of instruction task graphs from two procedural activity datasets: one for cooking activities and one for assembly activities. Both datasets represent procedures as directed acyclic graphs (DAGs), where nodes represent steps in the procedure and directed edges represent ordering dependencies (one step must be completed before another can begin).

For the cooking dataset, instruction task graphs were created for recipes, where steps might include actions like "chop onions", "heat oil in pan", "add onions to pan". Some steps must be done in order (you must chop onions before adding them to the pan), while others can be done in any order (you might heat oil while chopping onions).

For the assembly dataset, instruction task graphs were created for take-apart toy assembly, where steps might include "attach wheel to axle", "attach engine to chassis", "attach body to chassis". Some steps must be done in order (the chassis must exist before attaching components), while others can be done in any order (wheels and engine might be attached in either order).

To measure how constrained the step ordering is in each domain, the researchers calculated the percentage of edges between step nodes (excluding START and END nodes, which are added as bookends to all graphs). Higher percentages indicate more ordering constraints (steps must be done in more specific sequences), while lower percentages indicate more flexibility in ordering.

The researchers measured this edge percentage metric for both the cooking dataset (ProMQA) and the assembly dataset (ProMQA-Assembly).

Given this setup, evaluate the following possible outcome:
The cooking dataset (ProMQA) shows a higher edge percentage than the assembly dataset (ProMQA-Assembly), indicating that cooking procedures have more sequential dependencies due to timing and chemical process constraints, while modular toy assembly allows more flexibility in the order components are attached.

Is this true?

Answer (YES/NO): YES